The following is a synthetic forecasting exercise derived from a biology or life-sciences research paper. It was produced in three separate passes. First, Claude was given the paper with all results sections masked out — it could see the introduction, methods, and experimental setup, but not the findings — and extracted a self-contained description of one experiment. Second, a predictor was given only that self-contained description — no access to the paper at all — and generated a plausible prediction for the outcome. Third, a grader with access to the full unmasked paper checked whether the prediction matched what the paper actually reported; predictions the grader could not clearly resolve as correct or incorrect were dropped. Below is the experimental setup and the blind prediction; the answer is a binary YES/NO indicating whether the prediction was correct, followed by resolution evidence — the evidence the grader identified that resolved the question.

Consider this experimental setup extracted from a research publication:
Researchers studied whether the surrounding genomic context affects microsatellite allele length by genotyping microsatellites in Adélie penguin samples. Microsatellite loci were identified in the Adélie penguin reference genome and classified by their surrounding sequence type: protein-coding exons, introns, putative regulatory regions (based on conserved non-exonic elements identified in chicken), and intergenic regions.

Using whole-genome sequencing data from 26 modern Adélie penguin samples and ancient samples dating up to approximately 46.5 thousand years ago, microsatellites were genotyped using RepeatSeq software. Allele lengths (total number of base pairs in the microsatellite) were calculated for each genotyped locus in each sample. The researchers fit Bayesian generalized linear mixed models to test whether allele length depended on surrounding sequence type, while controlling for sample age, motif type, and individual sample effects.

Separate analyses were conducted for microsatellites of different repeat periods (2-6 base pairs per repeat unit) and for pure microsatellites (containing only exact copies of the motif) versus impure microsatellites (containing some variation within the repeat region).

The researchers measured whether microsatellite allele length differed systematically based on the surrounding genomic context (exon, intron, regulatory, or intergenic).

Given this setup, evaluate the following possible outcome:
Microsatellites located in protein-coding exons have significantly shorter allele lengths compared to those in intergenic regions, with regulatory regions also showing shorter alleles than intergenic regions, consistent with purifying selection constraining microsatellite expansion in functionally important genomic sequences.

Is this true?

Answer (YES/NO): NO